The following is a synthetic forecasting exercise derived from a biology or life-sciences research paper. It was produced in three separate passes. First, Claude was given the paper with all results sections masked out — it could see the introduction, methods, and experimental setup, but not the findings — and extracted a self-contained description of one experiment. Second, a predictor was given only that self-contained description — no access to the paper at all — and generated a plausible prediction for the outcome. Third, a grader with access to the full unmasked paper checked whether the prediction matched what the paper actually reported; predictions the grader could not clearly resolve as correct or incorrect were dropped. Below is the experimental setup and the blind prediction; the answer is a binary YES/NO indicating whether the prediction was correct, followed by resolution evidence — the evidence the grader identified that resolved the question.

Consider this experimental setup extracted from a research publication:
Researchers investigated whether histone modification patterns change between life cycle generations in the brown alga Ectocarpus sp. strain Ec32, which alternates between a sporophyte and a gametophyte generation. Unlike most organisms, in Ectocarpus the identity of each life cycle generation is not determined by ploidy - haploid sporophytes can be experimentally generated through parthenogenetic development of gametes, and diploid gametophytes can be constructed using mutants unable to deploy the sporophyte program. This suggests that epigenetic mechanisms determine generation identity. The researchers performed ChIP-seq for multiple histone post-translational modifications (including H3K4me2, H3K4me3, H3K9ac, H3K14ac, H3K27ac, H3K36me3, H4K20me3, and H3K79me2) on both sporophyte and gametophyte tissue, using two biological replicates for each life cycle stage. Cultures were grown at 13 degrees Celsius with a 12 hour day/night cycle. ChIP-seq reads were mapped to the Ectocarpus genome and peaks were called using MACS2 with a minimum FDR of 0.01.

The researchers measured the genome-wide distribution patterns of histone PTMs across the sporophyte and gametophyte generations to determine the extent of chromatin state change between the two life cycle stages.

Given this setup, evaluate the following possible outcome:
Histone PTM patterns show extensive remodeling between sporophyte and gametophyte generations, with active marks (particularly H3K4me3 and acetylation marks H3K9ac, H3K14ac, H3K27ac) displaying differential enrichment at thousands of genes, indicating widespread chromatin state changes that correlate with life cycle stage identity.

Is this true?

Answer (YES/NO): NO